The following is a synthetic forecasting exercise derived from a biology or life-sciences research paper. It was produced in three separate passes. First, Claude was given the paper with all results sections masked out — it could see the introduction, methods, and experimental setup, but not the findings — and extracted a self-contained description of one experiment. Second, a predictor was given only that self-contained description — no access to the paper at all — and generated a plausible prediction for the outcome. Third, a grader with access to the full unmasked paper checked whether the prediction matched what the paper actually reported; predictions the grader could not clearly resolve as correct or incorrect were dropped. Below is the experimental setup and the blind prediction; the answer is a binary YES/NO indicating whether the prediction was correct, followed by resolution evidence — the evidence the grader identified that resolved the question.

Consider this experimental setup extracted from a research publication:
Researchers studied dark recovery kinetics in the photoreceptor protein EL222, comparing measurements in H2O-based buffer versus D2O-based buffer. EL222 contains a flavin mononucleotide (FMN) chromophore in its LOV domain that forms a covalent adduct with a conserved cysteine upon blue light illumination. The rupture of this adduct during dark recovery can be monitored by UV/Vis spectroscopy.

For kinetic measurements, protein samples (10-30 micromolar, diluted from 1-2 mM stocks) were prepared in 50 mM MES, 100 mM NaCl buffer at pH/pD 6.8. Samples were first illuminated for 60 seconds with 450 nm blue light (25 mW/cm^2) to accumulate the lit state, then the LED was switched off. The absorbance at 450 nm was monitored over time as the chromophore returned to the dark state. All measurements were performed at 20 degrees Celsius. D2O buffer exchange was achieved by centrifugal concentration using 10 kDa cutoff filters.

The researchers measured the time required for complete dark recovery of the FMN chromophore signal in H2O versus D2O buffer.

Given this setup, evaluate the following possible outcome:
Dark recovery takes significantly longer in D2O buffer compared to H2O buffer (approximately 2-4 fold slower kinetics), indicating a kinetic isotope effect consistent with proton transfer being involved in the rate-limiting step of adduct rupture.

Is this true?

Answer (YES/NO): NO